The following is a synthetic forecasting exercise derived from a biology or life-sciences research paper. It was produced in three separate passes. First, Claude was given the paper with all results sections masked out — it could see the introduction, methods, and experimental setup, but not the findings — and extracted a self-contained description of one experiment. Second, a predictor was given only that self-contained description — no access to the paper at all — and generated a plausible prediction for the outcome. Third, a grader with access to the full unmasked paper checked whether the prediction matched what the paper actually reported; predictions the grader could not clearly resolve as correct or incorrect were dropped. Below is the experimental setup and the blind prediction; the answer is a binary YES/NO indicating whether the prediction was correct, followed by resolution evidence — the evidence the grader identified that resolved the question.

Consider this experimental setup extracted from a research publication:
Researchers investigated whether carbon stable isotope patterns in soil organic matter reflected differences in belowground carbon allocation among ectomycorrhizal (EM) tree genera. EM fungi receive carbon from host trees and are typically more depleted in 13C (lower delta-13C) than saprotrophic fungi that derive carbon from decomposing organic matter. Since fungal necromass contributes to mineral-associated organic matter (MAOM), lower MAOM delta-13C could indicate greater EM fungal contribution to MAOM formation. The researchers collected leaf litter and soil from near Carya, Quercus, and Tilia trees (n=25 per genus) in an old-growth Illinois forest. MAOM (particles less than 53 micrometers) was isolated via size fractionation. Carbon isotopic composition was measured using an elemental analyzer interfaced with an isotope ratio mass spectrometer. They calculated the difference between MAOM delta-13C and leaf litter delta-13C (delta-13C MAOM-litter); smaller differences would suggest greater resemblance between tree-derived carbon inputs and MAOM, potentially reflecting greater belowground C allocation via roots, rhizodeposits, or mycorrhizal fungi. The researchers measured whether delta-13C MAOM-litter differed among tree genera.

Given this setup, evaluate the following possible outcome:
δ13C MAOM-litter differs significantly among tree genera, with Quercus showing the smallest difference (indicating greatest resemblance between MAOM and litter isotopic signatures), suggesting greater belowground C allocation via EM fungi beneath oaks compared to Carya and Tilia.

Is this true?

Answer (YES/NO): YES